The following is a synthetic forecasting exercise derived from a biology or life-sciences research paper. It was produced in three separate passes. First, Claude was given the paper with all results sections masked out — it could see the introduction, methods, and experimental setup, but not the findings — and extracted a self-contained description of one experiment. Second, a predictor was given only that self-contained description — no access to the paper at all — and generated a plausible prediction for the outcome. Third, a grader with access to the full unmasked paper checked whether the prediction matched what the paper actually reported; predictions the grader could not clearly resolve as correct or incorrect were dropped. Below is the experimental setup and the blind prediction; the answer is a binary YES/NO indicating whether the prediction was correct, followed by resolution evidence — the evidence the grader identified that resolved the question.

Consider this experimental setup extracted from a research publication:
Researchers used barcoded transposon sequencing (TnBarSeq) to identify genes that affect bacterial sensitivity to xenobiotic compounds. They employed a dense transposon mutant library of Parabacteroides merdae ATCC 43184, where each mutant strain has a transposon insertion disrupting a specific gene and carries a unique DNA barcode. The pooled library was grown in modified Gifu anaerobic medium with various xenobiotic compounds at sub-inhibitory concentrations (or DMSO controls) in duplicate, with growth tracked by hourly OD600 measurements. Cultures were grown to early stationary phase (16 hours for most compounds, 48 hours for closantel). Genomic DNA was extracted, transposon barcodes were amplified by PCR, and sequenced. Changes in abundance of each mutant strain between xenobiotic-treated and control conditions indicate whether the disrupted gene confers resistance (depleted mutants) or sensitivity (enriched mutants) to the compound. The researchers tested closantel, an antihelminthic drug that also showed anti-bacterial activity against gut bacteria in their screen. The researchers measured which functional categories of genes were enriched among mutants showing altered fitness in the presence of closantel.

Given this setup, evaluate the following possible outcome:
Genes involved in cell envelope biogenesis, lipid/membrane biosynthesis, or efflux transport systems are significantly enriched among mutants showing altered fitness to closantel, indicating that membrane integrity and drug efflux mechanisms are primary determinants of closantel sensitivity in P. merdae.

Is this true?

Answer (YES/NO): YES